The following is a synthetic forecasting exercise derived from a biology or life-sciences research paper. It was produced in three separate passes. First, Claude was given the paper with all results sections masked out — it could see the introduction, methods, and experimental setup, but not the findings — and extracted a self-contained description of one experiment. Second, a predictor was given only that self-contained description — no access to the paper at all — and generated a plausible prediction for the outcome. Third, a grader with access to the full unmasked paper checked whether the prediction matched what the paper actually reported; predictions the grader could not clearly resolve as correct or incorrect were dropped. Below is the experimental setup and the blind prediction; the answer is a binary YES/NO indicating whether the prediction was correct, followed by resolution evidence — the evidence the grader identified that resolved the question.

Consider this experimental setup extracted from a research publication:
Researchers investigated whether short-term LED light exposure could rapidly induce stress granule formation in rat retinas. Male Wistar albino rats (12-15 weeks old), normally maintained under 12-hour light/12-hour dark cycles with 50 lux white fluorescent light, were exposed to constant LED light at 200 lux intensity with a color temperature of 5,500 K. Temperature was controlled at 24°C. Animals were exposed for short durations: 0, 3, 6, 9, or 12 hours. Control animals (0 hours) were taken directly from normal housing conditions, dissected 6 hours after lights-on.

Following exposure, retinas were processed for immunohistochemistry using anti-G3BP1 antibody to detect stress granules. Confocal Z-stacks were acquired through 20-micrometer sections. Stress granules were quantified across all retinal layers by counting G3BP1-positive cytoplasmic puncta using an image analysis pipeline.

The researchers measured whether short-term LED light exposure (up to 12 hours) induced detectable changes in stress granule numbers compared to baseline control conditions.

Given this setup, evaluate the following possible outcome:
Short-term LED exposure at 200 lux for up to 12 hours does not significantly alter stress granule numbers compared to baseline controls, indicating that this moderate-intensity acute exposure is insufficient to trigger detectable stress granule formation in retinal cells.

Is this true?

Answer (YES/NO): YES